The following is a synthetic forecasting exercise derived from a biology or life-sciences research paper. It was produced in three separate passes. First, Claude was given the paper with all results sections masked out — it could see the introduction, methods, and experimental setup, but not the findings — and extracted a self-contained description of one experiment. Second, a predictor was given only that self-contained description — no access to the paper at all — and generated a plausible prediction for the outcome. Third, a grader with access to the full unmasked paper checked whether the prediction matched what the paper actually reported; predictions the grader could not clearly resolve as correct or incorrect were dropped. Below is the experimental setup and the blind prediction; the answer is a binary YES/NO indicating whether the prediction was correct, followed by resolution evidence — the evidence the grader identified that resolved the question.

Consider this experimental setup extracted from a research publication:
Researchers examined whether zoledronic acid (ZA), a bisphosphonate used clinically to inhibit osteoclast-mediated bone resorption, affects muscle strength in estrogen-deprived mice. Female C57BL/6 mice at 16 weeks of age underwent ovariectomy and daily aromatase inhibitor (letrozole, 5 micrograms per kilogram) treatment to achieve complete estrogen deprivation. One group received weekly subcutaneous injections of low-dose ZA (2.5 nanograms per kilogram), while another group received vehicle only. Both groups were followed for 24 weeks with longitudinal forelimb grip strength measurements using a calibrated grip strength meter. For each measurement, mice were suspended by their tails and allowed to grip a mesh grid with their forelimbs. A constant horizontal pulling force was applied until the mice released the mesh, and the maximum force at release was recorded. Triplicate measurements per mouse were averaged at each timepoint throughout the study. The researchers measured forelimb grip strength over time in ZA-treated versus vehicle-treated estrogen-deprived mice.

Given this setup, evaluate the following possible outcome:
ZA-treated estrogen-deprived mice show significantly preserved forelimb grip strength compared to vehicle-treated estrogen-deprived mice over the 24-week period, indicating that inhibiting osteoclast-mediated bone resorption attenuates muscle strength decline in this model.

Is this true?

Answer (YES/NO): NO